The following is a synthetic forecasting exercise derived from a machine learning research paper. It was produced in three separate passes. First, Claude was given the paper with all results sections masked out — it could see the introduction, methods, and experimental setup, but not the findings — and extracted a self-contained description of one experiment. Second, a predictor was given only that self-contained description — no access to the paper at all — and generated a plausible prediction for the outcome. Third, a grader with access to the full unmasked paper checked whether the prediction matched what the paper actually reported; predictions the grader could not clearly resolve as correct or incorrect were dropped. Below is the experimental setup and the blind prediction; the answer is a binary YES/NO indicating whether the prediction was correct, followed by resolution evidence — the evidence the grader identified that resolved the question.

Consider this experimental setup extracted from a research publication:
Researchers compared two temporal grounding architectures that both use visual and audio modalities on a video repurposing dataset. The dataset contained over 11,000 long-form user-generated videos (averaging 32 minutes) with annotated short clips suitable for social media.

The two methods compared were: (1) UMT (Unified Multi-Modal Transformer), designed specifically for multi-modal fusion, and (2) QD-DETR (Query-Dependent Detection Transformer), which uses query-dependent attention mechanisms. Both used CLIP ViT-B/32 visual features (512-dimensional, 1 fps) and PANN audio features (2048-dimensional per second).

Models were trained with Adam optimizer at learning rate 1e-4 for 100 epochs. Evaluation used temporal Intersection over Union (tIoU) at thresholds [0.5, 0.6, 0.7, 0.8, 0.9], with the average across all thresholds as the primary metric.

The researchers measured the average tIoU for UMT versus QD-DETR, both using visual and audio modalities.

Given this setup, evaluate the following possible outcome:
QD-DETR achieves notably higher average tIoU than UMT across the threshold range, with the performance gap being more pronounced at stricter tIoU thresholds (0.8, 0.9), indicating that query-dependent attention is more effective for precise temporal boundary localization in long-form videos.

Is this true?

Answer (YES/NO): NO